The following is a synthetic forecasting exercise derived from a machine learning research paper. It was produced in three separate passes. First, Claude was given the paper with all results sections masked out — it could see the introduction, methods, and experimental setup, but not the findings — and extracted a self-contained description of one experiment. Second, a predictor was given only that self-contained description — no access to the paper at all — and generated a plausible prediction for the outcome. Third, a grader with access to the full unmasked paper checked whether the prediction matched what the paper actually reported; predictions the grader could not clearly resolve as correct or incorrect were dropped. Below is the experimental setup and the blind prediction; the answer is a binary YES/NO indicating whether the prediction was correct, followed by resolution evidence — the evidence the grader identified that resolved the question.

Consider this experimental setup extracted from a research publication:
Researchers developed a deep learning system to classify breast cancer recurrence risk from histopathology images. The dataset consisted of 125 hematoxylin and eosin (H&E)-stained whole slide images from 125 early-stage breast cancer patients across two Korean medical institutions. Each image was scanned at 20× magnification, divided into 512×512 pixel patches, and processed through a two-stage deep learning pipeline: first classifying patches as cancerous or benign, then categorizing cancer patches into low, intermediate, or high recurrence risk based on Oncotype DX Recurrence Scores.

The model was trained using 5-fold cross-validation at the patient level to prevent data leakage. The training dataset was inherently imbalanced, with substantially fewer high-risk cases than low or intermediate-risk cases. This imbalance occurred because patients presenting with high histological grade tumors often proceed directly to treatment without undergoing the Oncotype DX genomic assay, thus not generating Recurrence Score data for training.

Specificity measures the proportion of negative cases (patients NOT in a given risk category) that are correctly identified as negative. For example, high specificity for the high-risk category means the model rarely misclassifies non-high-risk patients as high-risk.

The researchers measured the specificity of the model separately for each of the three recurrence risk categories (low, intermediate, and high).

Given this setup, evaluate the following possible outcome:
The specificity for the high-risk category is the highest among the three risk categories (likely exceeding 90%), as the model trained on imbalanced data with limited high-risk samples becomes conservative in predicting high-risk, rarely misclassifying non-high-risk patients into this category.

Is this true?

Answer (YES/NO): YES